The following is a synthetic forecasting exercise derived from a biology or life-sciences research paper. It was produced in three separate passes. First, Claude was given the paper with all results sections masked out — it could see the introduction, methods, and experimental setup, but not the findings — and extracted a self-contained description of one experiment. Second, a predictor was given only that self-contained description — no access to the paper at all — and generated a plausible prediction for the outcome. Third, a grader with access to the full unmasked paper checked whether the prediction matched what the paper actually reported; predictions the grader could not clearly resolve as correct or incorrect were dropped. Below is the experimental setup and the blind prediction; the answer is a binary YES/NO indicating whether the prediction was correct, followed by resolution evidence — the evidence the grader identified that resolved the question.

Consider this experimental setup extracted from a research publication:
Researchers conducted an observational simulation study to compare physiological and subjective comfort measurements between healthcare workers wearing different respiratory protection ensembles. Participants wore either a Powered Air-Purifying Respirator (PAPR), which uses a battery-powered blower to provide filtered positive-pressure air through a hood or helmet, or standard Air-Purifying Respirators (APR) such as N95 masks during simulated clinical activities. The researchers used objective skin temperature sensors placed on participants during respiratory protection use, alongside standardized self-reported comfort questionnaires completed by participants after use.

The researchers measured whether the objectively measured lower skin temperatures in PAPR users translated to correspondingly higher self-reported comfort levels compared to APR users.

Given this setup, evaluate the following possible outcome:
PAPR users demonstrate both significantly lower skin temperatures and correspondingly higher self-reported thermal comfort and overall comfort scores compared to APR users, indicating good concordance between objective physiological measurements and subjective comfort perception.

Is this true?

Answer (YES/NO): NO